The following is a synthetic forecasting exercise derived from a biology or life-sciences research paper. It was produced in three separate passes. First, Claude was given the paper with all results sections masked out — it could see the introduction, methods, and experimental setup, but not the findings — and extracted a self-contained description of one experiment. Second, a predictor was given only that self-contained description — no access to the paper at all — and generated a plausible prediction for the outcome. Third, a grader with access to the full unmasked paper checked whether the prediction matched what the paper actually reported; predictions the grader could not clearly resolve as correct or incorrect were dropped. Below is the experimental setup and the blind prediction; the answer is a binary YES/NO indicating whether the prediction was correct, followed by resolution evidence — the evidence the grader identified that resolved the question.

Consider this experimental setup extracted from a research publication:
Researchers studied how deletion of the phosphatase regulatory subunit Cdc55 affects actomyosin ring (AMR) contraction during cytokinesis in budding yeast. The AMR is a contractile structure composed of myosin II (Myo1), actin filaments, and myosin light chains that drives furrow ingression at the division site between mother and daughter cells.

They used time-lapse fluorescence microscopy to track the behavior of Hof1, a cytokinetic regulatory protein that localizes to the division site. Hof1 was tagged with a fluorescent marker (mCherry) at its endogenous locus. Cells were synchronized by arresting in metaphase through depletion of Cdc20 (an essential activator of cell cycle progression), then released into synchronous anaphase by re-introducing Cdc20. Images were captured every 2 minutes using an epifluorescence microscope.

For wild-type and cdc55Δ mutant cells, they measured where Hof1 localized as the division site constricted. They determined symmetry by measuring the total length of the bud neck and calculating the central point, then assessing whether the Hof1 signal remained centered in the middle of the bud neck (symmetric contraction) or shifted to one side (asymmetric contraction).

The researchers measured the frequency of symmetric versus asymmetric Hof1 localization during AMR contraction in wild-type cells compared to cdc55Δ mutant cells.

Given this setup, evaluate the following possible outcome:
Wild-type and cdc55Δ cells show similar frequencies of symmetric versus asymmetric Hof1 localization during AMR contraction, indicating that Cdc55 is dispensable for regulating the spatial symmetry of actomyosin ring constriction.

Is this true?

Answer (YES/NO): NO